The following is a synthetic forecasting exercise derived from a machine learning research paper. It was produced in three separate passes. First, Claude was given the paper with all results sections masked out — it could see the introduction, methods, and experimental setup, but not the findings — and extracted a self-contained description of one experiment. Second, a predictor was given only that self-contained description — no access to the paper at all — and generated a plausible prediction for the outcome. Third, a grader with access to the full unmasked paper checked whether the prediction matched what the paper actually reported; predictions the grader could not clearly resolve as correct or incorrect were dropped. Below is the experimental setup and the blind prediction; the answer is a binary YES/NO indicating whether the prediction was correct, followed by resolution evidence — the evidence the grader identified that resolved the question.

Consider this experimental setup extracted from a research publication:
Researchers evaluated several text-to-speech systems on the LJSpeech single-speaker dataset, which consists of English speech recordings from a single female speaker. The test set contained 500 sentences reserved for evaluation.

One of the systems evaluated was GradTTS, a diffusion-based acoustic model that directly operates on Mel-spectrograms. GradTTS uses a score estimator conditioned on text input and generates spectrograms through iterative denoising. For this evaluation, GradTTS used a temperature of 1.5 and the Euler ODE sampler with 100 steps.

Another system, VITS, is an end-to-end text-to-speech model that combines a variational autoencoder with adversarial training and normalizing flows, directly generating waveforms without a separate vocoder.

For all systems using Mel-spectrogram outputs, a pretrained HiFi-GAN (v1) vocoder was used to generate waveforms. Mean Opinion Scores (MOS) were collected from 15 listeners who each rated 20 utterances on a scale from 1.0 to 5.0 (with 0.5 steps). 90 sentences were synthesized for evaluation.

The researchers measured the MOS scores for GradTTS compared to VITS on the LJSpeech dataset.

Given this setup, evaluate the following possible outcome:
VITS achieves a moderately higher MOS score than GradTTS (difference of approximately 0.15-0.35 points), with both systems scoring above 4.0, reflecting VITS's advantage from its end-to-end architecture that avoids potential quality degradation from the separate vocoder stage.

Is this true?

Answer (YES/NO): NO